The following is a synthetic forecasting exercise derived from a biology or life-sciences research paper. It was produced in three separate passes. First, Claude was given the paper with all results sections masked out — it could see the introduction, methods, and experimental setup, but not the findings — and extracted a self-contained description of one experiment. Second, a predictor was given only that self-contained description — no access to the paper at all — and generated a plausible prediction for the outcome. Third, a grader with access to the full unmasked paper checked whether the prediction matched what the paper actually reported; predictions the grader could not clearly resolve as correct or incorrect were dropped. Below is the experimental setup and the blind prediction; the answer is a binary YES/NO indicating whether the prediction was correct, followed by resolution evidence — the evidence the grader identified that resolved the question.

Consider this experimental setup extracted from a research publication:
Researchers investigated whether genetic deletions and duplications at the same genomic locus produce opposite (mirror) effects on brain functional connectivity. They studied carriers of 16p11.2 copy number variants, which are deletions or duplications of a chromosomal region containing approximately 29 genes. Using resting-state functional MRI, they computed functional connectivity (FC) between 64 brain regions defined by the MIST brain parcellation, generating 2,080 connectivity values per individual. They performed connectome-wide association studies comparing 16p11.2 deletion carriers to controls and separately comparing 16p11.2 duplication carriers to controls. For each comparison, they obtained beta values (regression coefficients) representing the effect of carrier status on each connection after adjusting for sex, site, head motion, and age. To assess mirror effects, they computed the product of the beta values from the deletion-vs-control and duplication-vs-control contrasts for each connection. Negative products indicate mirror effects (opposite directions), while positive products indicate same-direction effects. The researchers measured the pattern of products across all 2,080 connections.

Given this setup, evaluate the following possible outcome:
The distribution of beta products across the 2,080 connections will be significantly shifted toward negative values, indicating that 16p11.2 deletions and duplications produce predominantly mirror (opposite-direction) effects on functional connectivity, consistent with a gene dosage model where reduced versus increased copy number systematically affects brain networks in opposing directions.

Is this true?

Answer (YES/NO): YES